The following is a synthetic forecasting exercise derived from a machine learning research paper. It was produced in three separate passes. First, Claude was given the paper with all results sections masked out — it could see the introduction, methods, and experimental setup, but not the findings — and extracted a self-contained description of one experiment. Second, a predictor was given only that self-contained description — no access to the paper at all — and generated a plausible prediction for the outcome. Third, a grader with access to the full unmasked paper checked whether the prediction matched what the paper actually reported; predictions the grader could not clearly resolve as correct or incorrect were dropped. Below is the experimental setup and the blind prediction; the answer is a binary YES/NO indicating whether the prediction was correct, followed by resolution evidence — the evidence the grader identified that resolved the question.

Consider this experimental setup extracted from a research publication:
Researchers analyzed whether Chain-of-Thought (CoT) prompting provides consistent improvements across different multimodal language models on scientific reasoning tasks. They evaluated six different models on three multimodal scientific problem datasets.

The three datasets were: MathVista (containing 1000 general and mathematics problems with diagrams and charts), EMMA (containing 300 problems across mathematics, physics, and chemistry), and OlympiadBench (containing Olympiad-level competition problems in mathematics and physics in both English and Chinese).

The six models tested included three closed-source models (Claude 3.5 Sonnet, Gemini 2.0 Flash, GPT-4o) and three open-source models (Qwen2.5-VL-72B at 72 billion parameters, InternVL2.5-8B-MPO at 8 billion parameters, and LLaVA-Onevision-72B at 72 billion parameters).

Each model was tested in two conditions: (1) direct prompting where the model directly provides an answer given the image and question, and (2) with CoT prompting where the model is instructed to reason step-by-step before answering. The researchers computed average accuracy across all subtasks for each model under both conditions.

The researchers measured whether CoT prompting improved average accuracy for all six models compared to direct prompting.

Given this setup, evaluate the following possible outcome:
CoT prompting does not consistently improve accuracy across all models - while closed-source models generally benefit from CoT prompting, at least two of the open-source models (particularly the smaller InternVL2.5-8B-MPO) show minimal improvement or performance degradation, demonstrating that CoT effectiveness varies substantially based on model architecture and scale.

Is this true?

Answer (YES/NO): NO